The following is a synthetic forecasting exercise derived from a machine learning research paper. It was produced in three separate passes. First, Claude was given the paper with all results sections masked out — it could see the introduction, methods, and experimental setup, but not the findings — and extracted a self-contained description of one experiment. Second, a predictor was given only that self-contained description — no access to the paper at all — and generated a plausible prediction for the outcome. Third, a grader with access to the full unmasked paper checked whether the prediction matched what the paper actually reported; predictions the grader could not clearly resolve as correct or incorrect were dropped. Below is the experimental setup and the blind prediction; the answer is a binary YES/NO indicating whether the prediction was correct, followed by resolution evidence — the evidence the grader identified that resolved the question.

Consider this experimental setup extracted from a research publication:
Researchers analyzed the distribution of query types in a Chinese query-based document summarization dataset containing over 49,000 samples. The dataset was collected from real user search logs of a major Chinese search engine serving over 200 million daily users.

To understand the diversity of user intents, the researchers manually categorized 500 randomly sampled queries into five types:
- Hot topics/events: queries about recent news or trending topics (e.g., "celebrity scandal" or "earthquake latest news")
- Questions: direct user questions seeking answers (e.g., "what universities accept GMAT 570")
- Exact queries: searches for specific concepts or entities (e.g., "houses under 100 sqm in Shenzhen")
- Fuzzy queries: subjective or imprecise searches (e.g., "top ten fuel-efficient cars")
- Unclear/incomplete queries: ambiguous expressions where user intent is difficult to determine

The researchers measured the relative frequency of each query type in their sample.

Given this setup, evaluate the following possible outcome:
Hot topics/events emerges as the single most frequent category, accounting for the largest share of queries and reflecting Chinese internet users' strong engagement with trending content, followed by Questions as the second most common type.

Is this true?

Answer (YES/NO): NO